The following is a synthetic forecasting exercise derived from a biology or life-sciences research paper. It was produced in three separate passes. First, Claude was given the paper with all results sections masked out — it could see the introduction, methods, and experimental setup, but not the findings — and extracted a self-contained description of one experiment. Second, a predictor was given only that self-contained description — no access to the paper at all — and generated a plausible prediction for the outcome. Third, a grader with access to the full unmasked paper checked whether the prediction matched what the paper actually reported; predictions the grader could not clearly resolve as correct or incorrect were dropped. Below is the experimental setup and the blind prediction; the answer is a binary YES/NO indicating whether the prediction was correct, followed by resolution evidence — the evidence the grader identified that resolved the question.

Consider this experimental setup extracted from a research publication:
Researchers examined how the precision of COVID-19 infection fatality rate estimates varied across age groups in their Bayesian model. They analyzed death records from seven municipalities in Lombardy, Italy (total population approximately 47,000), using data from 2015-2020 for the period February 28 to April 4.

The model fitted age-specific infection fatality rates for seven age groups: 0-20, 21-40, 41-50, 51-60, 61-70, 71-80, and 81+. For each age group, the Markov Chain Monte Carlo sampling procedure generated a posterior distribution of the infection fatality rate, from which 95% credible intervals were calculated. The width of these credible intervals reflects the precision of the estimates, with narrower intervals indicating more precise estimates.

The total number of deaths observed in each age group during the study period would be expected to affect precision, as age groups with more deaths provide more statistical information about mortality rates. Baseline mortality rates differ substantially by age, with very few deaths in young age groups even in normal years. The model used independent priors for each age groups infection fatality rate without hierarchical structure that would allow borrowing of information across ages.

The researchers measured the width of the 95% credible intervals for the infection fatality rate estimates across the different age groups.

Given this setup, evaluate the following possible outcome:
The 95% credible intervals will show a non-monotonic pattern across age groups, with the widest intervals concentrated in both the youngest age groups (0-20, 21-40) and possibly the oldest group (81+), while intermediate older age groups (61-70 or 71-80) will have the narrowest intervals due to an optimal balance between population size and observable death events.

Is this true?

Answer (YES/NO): NO